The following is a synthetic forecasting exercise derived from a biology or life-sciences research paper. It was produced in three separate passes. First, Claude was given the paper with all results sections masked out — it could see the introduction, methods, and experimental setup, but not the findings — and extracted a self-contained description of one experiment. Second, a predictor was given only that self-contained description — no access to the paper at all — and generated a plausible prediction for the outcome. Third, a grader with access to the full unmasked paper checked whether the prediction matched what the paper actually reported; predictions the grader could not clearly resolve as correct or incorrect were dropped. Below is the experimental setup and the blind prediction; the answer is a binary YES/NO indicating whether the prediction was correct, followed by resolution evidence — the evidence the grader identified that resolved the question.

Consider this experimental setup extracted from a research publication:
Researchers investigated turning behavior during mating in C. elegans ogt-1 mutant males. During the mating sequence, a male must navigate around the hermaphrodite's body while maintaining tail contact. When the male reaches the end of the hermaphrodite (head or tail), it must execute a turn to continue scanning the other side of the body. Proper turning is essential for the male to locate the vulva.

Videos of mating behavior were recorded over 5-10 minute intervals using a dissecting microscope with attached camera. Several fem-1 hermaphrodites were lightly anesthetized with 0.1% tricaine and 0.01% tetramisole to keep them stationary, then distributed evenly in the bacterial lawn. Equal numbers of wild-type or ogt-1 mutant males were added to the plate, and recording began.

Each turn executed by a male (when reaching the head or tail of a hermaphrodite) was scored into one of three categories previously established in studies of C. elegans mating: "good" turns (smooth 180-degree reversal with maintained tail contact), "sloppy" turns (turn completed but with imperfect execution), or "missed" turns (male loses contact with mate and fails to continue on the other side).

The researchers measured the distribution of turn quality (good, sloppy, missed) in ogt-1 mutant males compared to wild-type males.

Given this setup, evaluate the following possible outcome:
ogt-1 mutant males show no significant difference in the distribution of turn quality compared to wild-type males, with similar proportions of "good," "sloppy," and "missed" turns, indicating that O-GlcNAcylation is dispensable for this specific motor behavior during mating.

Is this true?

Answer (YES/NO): NO